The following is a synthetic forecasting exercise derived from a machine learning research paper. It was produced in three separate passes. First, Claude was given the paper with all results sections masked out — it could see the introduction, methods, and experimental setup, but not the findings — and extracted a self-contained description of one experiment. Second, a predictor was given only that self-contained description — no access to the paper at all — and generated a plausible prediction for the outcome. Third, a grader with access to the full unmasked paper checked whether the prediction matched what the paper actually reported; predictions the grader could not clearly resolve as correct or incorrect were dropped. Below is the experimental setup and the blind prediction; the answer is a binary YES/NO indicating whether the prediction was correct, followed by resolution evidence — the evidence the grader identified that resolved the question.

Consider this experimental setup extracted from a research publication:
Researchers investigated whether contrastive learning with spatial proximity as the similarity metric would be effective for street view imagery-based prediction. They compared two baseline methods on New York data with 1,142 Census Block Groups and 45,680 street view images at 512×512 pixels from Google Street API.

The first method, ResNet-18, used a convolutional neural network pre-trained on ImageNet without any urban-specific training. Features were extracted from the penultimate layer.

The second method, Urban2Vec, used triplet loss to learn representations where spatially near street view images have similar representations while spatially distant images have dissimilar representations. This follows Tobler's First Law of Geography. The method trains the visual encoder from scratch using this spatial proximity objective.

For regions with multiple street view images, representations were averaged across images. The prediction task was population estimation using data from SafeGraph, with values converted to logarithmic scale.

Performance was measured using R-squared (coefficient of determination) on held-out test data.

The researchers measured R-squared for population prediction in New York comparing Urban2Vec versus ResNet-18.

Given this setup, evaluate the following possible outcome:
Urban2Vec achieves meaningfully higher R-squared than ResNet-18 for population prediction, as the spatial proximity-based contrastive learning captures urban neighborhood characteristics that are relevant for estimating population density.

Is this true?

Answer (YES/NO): NO